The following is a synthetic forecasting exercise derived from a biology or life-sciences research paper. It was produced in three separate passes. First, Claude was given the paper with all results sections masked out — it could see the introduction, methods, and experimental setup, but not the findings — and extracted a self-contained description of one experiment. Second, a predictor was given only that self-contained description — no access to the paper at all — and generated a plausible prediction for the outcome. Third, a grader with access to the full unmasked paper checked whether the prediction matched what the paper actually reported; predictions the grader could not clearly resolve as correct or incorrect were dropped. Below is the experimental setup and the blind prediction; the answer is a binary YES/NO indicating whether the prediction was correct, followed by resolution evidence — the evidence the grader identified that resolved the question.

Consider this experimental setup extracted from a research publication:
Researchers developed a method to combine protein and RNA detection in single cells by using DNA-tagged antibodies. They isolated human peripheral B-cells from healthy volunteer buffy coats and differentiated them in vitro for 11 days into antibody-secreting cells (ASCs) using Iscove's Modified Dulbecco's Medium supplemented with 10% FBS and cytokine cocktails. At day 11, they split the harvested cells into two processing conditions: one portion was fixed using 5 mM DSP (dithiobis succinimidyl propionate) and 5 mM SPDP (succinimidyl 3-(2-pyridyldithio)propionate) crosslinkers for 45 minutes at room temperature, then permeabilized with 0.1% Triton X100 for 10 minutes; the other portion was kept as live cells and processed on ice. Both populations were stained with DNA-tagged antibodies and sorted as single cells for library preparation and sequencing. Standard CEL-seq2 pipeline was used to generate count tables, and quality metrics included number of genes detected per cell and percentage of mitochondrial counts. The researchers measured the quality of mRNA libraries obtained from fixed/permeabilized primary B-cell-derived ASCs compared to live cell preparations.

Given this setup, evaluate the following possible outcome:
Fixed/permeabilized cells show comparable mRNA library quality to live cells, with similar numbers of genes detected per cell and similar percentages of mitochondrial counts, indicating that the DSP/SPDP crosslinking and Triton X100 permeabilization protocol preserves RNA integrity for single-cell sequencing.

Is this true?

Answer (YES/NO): NO